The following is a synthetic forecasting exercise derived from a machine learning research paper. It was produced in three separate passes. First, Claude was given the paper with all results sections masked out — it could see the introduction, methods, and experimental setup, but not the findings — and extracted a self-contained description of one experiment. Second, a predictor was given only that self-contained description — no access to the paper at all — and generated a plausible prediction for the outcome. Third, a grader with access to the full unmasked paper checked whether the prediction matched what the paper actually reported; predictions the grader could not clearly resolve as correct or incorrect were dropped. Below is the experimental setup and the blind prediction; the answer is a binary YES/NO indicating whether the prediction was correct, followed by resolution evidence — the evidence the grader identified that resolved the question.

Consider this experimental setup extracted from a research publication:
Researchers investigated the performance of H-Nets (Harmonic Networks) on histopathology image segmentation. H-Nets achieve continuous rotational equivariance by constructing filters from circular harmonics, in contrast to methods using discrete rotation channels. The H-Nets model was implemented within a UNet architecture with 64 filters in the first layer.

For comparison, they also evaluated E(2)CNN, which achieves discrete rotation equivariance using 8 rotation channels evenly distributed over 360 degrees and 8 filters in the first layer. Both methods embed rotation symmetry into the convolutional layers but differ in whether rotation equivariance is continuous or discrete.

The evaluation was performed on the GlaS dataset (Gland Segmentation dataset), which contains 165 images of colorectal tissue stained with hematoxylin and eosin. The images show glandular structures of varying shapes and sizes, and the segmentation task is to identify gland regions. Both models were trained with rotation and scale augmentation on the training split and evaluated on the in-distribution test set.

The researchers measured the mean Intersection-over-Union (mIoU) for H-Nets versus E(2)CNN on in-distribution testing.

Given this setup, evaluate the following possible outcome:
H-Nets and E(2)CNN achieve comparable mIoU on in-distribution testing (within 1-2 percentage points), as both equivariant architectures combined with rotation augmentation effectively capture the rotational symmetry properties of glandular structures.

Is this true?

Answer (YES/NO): NO